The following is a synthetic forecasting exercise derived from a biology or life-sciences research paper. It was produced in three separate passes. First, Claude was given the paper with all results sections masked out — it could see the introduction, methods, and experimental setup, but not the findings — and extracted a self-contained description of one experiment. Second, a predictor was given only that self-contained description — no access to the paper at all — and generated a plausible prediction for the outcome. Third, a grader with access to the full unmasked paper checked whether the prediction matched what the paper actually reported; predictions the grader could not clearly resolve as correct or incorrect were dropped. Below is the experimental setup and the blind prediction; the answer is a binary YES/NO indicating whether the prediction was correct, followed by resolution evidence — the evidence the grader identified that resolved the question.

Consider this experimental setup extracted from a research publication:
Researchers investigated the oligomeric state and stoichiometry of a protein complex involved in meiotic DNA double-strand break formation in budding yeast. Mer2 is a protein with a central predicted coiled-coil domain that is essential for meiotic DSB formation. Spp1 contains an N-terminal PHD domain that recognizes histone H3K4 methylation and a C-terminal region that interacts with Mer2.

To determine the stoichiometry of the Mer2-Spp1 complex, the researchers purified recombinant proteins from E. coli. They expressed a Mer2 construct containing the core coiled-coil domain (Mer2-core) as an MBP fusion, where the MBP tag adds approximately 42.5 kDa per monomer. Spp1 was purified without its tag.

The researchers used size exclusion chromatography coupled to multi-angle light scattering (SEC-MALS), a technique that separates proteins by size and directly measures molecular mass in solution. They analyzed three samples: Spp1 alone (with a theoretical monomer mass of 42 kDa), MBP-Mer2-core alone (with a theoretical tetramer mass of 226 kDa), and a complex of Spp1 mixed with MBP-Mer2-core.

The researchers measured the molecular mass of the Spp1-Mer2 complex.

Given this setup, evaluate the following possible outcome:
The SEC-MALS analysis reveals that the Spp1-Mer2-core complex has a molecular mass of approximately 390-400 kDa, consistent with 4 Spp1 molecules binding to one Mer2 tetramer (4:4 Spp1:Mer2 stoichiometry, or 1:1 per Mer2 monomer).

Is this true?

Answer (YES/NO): NO